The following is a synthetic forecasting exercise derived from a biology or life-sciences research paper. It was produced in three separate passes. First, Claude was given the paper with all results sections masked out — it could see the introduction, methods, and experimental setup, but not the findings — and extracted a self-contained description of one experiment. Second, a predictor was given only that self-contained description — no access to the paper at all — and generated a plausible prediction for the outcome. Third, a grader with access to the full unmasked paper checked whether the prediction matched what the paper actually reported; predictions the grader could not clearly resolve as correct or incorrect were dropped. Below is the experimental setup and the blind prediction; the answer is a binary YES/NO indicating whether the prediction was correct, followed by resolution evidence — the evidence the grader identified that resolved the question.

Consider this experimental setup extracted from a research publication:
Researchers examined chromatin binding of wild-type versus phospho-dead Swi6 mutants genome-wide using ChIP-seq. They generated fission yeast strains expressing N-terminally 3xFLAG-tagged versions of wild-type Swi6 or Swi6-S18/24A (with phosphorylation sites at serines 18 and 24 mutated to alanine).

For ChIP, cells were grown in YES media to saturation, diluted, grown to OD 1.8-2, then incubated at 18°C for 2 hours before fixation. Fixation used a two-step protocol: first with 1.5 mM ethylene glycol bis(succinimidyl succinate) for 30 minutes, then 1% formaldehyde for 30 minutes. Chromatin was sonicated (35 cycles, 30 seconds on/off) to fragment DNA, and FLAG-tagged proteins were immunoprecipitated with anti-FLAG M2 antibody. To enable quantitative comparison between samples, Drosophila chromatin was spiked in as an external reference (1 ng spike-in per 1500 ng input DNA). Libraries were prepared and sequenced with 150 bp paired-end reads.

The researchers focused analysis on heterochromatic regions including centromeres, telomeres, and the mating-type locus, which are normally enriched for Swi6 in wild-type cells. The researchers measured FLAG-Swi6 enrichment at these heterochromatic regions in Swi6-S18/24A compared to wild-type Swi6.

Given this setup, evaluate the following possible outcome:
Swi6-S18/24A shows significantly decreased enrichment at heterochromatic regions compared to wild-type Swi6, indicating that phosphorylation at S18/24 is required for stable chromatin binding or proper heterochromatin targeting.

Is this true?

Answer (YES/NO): YES